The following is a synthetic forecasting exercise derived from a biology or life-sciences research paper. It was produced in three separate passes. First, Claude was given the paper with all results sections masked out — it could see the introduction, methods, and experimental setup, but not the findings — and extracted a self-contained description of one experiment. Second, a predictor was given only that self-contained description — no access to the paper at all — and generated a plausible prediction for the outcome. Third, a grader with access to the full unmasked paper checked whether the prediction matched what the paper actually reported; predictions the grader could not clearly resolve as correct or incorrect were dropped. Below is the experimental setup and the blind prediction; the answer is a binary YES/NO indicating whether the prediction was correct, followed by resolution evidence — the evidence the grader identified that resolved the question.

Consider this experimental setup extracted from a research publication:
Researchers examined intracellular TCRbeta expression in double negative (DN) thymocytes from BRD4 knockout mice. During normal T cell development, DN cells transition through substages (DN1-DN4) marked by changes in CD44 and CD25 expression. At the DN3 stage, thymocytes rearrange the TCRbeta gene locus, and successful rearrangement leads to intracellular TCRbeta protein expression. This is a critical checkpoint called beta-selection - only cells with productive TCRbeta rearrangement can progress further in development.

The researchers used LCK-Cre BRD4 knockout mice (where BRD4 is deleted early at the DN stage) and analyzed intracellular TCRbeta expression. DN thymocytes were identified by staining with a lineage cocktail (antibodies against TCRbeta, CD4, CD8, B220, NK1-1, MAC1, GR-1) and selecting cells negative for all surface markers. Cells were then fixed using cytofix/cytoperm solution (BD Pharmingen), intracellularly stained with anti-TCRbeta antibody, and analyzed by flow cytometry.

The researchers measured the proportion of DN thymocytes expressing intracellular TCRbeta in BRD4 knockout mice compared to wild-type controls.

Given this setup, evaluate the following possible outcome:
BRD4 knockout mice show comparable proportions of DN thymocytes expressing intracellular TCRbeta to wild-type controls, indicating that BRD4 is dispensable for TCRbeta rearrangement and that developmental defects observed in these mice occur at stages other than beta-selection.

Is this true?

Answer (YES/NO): YES